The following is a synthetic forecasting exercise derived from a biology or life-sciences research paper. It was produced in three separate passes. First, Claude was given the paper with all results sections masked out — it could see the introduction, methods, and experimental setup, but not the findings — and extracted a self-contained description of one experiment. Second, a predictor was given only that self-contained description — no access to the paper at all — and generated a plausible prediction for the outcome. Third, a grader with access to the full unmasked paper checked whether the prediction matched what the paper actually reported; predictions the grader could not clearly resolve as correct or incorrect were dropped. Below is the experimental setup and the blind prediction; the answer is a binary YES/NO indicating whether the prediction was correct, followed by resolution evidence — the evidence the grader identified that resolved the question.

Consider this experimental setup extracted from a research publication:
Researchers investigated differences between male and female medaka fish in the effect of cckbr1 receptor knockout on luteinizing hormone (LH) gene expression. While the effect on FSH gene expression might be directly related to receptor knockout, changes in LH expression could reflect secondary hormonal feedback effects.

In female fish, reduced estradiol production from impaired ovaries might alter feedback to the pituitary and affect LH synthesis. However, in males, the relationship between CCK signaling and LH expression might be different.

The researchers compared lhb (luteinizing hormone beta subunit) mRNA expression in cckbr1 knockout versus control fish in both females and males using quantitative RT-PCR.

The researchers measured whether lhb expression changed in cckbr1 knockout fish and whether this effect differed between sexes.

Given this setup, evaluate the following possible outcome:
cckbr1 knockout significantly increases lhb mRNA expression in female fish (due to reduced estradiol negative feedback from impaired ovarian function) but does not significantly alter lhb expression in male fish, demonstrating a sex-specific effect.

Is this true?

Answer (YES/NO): NO